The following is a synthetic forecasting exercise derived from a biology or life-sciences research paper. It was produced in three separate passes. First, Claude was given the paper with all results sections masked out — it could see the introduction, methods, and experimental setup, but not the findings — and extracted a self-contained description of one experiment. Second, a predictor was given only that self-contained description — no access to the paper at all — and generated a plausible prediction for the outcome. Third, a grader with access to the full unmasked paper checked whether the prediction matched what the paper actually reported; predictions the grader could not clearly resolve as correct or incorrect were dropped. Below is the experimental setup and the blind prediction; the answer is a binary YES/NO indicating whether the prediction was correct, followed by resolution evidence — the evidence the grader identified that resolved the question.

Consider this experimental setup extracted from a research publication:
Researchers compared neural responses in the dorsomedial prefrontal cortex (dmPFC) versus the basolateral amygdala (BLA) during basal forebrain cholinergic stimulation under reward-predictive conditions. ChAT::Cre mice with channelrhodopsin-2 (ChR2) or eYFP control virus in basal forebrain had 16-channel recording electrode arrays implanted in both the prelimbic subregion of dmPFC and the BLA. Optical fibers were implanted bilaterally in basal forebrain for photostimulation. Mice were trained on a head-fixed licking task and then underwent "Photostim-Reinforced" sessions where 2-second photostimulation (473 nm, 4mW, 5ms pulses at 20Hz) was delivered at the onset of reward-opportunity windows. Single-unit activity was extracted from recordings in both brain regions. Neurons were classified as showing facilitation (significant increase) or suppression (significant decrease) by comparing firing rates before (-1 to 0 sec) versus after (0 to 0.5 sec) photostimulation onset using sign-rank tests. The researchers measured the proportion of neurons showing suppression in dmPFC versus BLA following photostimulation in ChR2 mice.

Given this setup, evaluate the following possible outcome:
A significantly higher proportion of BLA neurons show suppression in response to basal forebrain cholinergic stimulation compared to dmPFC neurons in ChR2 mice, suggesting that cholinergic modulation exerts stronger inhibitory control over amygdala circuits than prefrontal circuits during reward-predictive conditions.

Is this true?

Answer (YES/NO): YES